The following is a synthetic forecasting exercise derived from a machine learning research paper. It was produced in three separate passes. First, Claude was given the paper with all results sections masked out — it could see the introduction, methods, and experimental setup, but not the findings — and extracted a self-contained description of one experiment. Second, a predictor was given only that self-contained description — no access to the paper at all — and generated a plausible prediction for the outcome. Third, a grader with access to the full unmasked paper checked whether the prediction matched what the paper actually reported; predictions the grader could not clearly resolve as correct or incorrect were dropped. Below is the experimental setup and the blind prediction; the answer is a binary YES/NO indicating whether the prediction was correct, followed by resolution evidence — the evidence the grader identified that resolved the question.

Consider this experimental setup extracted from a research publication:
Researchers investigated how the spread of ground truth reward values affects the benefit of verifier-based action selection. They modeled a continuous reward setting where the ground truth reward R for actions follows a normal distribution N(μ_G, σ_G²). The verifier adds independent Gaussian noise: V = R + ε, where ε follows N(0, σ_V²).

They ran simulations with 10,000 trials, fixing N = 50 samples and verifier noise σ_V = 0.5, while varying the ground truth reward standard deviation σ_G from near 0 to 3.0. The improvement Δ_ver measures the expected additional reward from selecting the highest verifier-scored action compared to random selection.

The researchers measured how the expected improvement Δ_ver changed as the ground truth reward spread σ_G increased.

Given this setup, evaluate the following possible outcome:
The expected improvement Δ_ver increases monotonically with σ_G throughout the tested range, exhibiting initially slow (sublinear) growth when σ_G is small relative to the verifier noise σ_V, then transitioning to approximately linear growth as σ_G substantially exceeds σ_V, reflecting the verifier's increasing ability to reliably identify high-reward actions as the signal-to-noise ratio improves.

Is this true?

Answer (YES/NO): YES